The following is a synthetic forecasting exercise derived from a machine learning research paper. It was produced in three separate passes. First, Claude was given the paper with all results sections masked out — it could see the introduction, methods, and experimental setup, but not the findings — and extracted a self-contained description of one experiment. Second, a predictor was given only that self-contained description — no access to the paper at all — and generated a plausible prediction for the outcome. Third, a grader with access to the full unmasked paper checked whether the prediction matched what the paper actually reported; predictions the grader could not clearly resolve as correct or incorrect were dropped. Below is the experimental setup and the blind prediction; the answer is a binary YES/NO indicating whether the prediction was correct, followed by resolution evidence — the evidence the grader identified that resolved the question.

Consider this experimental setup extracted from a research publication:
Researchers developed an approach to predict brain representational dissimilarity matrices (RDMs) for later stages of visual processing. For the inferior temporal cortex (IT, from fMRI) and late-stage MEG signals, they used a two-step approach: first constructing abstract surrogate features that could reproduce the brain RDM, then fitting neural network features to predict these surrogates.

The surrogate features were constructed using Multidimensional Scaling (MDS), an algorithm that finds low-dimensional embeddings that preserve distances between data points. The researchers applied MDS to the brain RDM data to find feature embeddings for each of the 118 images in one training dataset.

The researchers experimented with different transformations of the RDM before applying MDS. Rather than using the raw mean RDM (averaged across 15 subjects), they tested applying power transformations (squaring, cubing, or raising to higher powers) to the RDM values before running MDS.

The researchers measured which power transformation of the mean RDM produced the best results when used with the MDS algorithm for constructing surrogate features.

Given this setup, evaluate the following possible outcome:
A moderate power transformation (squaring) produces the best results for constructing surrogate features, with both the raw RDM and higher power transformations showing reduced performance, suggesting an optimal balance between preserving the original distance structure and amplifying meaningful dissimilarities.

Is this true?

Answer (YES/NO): NO